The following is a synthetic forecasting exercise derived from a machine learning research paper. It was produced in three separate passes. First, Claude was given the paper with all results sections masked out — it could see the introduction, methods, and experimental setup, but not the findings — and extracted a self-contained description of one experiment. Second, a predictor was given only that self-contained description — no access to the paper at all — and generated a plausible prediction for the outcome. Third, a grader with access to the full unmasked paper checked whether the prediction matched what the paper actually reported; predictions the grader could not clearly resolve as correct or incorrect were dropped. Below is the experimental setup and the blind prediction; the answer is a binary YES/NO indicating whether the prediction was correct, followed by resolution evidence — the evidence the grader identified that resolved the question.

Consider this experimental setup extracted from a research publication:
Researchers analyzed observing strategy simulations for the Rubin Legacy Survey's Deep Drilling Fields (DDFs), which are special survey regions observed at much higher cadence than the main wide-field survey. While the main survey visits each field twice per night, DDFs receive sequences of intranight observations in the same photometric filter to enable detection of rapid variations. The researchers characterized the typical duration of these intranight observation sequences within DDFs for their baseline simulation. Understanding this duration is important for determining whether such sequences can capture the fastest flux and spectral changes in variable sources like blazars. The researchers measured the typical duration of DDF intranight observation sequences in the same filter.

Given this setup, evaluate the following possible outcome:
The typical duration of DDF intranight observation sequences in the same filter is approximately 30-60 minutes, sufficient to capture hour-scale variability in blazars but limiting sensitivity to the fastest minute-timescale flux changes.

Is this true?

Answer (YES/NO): NO